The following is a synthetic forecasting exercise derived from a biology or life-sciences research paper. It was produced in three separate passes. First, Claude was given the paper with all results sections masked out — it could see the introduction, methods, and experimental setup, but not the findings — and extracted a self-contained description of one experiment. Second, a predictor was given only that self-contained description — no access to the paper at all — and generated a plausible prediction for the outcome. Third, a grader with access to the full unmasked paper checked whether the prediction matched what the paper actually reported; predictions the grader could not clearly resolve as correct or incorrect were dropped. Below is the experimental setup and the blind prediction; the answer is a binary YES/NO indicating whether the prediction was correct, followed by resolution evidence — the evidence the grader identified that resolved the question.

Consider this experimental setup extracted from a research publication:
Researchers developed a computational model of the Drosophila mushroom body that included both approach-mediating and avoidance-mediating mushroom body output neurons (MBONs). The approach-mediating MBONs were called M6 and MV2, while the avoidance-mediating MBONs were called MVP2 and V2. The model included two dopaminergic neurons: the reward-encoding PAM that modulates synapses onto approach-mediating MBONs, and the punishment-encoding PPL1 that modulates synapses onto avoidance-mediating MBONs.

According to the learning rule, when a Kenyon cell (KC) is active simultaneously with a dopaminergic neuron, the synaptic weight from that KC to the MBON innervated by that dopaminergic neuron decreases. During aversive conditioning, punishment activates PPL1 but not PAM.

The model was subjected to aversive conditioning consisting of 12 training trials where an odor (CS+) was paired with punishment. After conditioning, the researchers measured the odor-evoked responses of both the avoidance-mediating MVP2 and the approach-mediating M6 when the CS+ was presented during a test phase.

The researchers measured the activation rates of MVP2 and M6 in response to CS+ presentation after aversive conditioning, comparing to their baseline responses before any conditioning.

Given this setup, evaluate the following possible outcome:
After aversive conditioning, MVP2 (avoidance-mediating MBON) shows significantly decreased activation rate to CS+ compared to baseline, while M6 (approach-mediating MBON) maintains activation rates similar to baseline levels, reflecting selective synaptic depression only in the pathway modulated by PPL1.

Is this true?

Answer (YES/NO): NO